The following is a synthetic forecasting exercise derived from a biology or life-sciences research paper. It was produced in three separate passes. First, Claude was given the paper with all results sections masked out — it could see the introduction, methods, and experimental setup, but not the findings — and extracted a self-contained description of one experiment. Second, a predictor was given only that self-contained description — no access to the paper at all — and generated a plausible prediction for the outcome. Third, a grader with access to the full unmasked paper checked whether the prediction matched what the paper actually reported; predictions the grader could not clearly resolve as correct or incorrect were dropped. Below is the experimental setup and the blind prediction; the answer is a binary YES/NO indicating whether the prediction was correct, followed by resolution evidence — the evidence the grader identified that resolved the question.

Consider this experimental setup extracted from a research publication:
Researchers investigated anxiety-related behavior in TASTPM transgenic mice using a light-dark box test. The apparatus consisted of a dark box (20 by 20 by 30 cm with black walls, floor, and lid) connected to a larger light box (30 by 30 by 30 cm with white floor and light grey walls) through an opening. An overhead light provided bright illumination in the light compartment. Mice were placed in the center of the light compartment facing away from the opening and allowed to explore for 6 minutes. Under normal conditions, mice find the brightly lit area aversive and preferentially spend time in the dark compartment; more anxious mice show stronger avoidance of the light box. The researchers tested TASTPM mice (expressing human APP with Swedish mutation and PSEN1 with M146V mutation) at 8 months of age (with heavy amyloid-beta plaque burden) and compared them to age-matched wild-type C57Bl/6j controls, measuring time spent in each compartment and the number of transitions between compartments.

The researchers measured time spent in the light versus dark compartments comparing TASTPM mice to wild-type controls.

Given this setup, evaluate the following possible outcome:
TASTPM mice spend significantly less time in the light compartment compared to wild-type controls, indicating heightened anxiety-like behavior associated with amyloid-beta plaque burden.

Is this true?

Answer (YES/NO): YES